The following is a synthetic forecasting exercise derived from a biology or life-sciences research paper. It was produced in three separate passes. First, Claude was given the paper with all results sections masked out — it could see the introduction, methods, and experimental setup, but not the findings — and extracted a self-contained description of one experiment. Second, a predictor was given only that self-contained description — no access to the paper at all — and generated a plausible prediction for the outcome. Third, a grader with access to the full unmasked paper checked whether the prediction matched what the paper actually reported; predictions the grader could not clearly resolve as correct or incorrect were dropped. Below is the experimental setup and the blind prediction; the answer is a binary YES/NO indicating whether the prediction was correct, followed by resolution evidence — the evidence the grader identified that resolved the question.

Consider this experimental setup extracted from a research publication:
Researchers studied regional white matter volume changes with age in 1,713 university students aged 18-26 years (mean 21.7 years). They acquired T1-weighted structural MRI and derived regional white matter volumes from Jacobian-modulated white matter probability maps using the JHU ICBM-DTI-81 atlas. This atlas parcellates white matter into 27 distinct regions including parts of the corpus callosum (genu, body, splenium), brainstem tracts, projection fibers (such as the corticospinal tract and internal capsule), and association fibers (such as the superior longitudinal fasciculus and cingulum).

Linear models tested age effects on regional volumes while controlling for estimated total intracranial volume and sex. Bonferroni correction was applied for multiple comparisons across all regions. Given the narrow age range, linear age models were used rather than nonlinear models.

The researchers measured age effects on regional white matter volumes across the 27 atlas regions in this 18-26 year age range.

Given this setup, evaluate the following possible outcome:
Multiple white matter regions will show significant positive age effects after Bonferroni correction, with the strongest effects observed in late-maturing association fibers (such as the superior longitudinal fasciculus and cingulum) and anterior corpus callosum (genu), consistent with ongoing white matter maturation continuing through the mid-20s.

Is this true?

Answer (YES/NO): NO